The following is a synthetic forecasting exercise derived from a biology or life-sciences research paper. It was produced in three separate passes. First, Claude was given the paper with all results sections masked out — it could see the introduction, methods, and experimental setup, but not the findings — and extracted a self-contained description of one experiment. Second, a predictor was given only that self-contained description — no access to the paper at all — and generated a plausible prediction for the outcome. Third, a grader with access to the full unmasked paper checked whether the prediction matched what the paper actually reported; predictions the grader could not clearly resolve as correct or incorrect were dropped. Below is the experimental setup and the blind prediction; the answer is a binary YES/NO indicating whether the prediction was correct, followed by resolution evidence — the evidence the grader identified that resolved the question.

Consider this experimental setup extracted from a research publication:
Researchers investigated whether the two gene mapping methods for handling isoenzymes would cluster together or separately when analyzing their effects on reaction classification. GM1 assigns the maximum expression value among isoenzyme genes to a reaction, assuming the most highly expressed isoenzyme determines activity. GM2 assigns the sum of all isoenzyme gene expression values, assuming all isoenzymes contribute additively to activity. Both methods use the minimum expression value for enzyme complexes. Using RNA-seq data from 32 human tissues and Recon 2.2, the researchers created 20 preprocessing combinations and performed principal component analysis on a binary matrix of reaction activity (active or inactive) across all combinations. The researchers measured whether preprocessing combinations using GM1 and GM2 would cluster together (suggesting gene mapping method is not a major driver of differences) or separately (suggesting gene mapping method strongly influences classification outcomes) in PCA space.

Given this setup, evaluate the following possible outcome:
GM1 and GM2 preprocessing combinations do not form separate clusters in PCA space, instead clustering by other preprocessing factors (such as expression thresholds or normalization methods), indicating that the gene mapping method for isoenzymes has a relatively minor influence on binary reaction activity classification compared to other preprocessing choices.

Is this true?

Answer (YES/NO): YES